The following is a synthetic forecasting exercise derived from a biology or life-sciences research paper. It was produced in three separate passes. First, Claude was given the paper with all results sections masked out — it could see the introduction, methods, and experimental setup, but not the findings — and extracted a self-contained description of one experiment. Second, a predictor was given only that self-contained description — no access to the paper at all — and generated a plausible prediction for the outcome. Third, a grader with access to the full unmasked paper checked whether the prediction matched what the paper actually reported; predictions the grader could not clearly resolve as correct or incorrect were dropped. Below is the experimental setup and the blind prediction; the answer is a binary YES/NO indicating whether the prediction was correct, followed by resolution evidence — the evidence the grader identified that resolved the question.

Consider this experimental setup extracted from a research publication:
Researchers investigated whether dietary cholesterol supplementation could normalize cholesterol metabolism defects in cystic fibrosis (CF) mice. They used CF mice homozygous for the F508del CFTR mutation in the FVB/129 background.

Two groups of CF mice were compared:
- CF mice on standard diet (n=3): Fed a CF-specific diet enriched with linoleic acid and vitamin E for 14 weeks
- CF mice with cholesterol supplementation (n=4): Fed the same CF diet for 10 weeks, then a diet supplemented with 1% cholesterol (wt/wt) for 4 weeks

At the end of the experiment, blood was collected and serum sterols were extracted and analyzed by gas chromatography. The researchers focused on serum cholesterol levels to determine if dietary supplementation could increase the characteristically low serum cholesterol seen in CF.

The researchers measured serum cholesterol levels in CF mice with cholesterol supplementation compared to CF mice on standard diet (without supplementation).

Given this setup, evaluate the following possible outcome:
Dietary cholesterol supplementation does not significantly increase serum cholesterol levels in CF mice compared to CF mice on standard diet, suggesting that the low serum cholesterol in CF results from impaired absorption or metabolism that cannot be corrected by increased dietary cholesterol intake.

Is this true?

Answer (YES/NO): YES